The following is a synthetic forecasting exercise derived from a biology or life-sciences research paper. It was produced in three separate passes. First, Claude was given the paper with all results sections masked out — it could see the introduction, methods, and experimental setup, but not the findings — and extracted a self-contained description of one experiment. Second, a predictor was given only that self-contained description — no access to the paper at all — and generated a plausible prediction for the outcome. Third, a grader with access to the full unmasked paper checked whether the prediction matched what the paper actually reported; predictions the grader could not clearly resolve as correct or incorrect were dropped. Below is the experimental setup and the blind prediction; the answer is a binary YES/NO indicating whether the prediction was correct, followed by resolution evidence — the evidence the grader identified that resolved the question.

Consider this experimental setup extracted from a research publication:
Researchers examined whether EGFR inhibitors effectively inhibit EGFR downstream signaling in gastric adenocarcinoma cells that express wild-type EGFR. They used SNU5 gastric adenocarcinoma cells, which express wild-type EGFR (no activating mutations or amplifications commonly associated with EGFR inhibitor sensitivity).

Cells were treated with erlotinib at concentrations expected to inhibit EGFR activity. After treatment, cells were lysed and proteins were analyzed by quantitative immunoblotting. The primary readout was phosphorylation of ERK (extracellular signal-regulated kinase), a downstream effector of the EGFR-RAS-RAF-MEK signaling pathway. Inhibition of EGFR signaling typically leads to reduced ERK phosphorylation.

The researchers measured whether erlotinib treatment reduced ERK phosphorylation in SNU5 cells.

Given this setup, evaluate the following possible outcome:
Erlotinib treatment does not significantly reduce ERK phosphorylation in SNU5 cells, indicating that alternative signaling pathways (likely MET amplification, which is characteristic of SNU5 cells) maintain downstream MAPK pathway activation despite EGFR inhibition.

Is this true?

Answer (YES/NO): YES